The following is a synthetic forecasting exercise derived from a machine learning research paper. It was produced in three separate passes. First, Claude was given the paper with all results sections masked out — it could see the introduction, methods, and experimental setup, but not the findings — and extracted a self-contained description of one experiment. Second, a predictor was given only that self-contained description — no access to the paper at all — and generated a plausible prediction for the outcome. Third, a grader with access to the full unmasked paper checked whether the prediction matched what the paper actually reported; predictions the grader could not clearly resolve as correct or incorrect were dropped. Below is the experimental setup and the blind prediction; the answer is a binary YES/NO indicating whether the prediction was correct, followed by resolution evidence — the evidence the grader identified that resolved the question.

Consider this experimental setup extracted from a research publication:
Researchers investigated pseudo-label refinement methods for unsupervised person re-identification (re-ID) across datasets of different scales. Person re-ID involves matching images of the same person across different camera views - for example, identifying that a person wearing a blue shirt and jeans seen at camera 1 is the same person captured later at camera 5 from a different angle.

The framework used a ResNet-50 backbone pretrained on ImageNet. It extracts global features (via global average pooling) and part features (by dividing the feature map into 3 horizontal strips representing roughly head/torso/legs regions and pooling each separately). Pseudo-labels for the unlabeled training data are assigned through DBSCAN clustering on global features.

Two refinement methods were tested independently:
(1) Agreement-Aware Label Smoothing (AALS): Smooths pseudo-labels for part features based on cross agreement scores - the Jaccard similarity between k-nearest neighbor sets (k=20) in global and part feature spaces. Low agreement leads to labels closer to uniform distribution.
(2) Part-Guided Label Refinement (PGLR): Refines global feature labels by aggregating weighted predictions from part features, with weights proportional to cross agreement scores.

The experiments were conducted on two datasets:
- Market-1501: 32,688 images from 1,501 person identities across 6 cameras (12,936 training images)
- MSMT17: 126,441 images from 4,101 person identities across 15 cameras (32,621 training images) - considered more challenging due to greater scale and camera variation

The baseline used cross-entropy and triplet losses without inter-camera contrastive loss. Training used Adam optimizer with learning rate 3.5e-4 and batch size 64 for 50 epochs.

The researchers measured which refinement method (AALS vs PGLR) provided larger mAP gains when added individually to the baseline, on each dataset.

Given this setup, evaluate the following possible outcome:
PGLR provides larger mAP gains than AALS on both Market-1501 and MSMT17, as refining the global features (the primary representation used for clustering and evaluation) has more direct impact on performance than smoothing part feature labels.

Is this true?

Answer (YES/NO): NO